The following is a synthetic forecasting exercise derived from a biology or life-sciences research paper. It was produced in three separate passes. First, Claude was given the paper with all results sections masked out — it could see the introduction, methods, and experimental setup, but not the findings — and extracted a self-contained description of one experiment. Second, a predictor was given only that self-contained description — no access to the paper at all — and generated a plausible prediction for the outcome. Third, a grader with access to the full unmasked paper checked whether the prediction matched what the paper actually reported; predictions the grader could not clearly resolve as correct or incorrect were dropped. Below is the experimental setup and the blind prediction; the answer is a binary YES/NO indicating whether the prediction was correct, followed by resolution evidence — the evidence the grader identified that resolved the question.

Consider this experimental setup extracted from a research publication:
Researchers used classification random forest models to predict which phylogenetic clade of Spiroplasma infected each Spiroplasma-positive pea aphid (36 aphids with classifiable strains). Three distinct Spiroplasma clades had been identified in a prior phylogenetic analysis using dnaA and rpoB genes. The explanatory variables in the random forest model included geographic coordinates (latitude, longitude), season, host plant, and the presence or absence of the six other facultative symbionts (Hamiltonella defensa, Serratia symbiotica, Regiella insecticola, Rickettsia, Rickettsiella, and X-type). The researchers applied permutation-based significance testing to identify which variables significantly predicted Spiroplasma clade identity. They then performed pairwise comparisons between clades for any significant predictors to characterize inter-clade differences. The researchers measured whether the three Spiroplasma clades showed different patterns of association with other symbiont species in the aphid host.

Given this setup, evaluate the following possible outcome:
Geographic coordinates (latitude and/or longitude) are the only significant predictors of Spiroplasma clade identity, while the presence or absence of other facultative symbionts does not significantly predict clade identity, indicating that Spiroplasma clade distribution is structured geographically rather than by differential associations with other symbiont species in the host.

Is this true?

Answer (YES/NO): NO